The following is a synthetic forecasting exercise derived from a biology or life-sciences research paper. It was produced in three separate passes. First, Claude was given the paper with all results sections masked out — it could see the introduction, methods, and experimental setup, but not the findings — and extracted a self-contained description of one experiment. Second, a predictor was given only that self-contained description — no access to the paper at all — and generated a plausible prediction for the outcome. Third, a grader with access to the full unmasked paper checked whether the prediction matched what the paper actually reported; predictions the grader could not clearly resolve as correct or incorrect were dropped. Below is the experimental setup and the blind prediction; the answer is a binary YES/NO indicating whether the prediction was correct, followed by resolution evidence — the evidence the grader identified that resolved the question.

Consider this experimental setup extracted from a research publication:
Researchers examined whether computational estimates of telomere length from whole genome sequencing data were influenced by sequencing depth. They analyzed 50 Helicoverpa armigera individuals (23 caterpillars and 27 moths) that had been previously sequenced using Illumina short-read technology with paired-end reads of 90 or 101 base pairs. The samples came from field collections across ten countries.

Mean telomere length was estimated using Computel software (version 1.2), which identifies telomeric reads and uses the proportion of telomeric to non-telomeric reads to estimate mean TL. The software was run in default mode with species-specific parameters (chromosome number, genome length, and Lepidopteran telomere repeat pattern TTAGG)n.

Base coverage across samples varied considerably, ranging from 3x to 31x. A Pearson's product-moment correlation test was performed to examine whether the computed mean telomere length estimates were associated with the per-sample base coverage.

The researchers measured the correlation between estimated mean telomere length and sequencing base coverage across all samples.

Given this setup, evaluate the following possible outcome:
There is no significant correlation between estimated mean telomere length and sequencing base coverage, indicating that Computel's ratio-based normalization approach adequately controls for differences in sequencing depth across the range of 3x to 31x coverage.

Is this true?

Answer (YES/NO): NO